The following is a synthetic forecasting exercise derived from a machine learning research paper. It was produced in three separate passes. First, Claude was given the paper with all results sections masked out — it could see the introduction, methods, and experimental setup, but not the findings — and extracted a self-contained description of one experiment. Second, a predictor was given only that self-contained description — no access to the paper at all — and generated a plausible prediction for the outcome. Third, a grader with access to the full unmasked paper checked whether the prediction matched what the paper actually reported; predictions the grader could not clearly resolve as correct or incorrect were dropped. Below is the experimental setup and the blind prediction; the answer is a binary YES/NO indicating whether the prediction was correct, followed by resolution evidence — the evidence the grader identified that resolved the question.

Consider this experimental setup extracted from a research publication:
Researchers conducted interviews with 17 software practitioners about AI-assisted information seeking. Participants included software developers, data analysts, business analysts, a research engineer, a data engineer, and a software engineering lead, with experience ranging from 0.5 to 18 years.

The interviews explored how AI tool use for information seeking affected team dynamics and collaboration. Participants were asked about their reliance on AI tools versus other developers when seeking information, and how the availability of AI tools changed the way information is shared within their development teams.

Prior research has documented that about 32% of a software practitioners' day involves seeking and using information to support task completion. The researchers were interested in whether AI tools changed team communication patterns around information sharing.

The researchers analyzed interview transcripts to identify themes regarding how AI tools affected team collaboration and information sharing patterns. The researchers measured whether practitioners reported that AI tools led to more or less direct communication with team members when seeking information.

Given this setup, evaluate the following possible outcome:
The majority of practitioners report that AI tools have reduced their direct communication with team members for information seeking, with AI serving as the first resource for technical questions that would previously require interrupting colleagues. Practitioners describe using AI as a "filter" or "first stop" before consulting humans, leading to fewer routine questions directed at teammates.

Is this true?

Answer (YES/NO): YES